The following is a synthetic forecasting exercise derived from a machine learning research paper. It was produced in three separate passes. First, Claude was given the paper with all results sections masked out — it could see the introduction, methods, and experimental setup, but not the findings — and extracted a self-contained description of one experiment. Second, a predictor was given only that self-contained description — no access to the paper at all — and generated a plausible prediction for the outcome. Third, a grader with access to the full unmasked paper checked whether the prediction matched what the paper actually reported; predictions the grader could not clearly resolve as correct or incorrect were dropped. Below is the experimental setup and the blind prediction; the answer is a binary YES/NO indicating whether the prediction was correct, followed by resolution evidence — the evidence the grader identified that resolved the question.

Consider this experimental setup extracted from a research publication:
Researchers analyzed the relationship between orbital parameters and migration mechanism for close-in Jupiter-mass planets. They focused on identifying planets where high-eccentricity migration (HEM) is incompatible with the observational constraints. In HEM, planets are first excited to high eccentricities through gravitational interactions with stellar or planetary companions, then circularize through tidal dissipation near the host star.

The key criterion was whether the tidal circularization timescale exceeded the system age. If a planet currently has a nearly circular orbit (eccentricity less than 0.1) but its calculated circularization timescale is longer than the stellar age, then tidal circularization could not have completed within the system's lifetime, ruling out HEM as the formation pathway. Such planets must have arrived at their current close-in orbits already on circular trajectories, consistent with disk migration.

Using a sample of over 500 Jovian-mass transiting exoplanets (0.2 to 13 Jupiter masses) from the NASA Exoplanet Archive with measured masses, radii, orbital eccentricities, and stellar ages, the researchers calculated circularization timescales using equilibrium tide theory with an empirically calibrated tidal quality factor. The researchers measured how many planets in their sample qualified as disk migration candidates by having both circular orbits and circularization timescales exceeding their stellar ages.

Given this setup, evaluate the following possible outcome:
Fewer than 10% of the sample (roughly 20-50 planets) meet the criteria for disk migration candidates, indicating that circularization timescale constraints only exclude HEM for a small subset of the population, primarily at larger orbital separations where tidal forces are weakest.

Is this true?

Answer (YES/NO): YES